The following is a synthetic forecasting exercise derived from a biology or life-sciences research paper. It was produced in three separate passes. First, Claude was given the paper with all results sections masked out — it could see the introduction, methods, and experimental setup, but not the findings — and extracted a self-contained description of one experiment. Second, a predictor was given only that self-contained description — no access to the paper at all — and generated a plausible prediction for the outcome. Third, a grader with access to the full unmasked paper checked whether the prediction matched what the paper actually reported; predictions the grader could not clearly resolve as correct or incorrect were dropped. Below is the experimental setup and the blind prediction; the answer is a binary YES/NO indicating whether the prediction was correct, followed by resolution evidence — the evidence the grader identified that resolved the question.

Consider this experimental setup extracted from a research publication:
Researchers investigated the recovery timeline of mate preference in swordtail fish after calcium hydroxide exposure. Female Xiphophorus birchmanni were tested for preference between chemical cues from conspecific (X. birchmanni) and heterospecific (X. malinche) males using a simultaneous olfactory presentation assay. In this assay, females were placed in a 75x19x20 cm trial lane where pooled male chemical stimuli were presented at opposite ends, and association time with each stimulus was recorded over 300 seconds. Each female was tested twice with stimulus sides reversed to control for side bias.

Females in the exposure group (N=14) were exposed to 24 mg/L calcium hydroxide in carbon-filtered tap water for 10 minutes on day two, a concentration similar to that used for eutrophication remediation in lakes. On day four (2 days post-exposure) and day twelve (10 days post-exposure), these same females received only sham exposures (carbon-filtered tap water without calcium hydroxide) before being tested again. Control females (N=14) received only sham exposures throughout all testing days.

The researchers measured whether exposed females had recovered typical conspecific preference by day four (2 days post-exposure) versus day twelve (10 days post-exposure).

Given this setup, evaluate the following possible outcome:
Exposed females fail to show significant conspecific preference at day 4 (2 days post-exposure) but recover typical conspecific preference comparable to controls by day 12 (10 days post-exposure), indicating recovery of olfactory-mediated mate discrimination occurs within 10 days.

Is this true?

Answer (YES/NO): NO